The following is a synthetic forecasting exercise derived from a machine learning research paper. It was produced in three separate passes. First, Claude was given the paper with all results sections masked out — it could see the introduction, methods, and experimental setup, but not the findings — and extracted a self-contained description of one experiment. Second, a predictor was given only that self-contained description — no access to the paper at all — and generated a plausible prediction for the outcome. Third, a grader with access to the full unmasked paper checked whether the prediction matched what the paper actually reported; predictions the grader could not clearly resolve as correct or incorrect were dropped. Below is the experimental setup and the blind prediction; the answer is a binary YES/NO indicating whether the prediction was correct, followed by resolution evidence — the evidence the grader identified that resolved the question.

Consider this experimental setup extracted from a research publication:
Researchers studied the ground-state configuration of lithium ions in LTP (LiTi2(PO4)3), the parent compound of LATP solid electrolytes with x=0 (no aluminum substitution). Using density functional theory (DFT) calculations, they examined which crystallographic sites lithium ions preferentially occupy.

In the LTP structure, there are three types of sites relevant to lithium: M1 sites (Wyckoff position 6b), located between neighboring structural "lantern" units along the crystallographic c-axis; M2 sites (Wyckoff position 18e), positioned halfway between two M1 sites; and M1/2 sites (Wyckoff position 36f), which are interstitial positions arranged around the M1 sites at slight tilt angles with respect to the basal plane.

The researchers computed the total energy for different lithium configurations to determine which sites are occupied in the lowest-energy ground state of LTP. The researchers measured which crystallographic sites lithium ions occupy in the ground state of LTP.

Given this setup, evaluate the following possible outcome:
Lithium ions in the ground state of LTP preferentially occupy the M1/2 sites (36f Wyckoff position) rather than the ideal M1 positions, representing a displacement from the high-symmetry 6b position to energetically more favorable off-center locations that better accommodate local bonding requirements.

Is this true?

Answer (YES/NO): NO